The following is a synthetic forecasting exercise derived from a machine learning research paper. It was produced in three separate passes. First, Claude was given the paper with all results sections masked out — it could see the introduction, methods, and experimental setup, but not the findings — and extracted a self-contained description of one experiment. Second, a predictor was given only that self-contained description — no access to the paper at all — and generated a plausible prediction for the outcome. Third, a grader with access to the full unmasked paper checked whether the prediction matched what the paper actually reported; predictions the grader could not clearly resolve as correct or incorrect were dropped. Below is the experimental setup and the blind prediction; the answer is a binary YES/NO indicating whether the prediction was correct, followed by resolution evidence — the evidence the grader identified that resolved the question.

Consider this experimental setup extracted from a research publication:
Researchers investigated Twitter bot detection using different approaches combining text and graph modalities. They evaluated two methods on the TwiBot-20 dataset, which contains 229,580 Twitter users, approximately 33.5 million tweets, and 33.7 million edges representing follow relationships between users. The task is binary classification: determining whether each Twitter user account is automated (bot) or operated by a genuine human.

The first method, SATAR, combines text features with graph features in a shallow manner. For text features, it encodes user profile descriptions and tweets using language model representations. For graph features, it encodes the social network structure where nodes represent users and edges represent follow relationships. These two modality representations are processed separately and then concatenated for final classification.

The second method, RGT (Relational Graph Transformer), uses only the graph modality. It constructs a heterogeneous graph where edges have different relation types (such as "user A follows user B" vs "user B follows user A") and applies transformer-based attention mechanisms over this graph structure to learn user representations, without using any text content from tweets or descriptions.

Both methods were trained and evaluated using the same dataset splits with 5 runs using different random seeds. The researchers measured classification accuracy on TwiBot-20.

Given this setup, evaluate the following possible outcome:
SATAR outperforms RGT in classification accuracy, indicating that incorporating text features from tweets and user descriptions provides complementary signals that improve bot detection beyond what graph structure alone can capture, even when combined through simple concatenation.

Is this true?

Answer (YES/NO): NO